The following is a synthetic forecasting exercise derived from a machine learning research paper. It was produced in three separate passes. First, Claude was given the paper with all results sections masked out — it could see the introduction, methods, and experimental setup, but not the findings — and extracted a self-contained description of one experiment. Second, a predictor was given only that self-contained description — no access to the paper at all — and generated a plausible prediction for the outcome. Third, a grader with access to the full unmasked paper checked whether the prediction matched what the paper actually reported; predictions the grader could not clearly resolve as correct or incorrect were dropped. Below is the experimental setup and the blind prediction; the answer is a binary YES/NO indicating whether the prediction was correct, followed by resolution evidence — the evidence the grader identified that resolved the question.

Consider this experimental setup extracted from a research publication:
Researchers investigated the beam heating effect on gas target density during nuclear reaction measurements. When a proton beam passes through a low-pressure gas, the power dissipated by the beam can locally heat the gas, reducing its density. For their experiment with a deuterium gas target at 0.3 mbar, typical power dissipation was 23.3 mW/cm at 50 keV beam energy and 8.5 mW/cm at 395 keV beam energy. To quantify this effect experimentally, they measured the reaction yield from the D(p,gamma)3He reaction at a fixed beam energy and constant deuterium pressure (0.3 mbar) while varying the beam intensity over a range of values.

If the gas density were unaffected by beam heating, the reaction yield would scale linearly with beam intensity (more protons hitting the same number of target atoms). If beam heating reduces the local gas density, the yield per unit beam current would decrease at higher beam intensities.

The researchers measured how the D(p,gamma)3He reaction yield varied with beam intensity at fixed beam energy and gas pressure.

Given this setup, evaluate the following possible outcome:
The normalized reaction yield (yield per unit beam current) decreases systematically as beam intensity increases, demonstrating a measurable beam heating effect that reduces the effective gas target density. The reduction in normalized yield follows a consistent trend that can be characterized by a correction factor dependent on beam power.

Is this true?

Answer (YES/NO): YES